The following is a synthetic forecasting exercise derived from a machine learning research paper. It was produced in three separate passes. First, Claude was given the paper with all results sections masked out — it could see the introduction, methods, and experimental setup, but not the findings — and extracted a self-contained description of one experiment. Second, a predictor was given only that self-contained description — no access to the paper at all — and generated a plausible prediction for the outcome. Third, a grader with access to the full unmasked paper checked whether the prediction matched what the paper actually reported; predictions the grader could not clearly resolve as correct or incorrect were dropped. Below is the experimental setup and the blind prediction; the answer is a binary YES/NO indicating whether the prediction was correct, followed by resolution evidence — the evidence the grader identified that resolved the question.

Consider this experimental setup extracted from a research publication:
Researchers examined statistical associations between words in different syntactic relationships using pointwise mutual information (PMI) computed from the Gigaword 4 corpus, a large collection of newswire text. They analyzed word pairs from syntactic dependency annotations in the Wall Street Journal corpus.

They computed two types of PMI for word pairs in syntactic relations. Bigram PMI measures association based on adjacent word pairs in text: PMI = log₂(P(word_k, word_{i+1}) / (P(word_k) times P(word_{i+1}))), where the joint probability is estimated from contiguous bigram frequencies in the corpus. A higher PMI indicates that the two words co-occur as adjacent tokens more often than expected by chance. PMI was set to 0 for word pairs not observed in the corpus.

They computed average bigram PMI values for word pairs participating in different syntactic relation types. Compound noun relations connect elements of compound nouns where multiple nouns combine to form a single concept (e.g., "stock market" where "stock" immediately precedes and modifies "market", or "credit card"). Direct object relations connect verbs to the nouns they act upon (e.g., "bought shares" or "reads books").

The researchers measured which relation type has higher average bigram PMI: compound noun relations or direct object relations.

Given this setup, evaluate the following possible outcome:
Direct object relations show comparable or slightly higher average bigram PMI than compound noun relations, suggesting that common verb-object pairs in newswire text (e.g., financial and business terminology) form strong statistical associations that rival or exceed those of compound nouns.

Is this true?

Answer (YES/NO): NO